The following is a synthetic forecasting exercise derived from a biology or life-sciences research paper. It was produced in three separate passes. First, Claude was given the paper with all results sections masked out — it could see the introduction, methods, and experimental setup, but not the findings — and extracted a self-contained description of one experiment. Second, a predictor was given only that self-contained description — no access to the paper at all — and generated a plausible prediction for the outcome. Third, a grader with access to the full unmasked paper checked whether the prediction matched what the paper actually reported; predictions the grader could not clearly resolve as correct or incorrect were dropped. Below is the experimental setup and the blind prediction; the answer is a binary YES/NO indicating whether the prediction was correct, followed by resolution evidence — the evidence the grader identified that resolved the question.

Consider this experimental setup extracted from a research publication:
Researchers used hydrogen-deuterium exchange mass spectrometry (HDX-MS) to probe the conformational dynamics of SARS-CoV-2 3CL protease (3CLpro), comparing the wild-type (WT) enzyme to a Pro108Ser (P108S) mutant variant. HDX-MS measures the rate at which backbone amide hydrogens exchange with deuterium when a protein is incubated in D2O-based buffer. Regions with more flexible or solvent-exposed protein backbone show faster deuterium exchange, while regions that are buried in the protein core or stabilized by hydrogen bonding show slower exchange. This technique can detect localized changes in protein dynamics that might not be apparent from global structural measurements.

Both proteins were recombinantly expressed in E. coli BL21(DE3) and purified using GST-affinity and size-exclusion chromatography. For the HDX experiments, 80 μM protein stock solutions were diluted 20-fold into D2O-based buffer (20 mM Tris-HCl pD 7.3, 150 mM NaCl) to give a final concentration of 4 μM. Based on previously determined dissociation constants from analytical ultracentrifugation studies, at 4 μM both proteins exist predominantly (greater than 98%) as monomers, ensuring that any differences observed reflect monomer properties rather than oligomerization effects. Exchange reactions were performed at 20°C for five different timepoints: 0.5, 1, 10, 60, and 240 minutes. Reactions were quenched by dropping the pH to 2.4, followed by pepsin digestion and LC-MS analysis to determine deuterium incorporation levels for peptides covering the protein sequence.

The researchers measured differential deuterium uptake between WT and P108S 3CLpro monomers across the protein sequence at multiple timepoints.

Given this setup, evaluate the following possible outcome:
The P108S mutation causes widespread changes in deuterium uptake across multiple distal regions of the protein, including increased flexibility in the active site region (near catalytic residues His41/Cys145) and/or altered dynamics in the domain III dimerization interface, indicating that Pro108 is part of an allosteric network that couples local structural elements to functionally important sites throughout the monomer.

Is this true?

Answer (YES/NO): NO